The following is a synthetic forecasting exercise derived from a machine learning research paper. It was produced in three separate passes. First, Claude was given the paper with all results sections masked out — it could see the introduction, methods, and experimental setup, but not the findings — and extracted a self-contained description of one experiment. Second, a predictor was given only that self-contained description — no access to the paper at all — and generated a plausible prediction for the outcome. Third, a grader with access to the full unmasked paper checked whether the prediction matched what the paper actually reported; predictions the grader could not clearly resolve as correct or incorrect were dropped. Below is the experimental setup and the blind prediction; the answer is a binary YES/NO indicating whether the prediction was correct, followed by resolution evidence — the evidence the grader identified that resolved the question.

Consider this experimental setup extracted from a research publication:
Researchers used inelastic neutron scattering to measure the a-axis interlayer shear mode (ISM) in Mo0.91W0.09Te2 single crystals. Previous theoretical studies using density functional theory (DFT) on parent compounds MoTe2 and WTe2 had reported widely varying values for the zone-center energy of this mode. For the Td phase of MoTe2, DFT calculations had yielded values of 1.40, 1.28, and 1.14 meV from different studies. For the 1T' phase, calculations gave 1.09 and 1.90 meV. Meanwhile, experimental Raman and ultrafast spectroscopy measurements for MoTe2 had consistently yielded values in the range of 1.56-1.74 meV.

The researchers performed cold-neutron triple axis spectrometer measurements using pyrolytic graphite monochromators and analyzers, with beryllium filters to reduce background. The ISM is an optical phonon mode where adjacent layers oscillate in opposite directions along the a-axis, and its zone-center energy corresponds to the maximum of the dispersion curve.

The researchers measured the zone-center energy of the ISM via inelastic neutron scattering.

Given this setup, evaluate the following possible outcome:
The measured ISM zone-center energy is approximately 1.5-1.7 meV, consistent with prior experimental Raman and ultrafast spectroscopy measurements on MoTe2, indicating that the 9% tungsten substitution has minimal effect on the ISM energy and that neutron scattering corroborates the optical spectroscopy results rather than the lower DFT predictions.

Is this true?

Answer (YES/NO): YES